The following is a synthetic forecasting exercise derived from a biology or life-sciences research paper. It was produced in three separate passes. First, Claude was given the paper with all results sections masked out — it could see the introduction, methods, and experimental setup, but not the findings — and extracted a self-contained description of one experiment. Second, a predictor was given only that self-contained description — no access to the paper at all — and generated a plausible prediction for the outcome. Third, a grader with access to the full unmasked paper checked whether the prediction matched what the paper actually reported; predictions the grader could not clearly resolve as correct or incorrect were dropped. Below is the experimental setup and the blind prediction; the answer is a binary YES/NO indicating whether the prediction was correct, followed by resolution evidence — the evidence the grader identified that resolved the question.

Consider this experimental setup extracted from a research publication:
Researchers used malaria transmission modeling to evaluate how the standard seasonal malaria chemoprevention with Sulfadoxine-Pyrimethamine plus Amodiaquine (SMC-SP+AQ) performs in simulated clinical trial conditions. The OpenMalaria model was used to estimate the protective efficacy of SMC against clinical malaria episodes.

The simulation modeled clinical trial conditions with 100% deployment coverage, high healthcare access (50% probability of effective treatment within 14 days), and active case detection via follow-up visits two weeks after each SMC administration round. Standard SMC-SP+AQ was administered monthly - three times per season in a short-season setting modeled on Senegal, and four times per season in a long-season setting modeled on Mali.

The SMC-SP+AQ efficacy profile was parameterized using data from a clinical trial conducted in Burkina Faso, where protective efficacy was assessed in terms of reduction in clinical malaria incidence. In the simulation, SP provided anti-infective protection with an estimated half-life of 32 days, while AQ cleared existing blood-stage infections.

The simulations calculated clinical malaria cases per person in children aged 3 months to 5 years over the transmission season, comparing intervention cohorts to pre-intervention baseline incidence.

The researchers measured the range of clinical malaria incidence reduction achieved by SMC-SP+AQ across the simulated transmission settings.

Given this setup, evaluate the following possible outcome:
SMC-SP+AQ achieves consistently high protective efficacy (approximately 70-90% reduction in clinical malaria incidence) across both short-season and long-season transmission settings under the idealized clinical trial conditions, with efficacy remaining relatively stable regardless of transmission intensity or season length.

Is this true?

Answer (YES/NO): YES